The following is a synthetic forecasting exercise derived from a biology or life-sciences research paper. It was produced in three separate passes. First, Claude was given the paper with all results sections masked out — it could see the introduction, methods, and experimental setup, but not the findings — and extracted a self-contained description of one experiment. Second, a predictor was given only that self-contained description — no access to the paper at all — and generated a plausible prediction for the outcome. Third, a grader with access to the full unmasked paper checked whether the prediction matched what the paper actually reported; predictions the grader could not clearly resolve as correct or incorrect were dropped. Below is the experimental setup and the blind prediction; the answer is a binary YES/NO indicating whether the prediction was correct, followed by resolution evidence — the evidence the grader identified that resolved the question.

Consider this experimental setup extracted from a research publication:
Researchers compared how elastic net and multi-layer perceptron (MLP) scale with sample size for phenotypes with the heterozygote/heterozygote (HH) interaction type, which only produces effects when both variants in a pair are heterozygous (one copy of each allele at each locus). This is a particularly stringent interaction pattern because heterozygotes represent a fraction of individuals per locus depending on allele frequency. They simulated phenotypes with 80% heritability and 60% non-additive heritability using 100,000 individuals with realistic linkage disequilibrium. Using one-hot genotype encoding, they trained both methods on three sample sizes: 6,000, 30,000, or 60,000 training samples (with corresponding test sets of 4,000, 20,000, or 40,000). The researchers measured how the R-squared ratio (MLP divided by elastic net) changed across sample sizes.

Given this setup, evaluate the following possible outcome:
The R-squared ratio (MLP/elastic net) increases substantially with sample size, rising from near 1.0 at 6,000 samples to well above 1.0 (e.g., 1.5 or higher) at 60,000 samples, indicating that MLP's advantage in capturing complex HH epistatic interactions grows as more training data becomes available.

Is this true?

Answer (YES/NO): NO